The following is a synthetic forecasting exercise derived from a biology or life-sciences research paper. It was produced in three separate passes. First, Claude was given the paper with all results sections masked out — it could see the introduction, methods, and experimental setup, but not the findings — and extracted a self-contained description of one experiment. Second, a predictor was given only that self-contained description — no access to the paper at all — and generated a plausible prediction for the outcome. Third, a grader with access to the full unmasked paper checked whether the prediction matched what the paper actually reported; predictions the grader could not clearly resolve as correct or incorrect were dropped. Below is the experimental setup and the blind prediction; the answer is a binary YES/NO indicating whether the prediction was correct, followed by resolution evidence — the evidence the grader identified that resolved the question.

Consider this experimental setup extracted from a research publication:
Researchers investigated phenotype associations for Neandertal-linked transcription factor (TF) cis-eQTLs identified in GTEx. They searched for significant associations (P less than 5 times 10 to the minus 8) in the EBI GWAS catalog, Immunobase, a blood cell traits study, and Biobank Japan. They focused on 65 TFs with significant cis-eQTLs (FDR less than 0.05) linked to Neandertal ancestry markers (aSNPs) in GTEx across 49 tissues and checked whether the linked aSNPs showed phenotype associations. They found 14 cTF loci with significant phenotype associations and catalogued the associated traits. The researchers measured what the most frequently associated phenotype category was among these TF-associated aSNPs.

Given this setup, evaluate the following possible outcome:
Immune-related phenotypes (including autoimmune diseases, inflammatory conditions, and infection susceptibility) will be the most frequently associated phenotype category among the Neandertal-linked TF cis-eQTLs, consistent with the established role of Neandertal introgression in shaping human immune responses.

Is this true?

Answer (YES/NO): NO